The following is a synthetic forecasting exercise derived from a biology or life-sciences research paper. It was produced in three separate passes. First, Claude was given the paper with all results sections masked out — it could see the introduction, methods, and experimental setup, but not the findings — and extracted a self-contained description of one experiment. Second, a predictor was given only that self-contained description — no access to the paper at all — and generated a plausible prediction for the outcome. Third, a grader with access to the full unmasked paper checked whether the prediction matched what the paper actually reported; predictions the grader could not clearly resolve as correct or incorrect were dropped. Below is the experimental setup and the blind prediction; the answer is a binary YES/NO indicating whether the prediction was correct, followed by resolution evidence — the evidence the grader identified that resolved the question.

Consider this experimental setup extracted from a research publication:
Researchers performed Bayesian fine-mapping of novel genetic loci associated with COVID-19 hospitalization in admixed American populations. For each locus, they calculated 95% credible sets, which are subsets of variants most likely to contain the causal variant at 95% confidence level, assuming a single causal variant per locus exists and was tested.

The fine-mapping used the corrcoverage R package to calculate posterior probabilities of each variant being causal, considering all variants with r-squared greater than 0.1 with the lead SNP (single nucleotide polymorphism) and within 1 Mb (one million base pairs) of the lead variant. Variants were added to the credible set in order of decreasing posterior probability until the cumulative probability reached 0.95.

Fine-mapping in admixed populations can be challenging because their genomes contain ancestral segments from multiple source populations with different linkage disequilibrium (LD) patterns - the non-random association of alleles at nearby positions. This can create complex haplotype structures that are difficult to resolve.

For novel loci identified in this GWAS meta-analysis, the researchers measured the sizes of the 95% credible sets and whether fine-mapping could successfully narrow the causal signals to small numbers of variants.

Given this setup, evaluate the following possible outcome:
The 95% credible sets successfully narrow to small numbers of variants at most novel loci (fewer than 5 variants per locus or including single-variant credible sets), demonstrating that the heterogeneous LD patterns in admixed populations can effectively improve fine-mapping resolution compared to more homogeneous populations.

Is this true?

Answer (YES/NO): NO